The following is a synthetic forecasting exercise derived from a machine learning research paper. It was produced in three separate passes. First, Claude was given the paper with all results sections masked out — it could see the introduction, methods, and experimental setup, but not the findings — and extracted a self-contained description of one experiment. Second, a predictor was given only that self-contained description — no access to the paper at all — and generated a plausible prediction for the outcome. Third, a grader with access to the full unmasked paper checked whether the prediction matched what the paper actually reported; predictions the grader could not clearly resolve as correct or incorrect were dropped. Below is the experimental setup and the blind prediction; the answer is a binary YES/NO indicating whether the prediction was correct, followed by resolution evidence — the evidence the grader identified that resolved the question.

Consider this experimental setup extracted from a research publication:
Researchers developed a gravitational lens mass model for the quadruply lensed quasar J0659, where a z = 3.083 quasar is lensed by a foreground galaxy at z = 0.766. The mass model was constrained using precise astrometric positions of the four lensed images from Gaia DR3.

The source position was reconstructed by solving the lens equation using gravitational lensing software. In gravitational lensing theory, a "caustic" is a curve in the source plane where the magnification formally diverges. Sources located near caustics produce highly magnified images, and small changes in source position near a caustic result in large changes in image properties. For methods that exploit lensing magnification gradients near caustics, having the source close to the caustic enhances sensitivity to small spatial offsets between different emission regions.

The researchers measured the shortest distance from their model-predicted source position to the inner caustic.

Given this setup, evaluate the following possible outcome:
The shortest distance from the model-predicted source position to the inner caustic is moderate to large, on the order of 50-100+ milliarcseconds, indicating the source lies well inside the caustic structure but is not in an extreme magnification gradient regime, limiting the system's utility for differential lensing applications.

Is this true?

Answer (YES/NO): NO